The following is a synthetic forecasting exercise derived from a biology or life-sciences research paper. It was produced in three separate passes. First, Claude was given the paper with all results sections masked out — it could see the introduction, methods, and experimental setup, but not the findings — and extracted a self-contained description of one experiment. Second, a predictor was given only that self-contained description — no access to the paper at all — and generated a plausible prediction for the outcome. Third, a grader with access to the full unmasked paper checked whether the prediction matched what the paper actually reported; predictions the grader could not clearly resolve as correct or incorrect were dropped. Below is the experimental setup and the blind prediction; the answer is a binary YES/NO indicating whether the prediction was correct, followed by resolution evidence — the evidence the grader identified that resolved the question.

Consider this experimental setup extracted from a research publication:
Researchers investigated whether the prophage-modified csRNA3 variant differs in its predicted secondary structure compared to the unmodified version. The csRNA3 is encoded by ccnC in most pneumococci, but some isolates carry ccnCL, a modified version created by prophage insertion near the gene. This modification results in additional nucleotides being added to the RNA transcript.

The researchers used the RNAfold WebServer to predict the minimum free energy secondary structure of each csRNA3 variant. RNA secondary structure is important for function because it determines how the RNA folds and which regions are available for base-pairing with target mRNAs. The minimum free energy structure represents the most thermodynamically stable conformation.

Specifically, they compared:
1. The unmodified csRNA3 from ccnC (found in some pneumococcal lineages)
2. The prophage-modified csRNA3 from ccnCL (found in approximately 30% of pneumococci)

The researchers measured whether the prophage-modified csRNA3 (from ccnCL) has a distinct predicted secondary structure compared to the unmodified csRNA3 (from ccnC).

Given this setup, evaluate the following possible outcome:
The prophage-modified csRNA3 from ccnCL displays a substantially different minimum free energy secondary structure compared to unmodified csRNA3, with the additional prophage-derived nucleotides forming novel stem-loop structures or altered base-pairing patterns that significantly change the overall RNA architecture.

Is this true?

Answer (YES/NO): NO